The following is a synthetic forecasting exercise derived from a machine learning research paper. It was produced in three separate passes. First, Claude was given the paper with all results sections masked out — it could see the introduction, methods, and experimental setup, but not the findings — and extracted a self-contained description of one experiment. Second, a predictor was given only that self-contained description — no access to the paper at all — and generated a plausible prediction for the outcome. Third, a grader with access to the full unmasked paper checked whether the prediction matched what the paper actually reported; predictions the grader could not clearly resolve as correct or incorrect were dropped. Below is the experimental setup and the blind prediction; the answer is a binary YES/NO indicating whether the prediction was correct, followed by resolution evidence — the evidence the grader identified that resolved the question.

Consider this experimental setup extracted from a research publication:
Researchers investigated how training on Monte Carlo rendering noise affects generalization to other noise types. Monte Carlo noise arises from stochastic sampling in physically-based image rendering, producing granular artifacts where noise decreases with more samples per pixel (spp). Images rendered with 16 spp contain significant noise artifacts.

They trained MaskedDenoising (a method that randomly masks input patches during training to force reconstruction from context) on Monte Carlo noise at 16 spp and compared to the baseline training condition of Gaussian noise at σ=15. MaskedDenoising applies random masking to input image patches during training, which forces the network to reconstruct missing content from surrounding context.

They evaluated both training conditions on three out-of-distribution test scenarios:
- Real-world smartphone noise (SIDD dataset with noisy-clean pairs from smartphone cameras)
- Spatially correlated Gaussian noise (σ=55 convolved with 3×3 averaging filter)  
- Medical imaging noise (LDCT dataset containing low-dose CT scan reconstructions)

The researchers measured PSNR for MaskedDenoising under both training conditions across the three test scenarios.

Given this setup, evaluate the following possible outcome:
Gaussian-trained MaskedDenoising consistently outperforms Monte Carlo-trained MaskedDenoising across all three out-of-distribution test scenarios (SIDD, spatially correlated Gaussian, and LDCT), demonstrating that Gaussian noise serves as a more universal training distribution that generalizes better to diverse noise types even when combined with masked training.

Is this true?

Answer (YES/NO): NO